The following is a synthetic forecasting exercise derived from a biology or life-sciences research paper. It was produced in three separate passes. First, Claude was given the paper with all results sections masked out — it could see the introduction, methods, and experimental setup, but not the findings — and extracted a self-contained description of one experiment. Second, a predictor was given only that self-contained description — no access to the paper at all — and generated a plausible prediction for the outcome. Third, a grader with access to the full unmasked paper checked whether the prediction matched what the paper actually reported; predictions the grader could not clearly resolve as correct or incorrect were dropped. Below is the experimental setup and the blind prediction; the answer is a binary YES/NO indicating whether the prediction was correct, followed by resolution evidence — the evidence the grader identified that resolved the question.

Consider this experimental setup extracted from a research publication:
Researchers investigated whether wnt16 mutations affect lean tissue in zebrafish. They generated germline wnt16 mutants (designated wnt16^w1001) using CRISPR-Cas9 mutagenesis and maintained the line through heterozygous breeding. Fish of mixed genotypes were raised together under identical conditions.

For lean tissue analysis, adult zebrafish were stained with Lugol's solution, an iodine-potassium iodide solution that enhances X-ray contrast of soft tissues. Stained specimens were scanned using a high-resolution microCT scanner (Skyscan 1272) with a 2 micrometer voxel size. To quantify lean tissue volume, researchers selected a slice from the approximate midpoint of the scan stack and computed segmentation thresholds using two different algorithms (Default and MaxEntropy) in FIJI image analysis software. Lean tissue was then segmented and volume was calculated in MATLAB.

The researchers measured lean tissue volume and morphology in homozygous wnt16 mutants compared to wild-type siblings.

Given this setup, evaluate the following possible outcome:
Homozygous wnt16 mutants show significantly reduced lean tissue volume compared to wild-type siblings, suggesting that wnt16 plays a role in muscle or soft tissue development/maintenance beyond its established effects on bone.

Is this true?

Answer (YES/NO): NO